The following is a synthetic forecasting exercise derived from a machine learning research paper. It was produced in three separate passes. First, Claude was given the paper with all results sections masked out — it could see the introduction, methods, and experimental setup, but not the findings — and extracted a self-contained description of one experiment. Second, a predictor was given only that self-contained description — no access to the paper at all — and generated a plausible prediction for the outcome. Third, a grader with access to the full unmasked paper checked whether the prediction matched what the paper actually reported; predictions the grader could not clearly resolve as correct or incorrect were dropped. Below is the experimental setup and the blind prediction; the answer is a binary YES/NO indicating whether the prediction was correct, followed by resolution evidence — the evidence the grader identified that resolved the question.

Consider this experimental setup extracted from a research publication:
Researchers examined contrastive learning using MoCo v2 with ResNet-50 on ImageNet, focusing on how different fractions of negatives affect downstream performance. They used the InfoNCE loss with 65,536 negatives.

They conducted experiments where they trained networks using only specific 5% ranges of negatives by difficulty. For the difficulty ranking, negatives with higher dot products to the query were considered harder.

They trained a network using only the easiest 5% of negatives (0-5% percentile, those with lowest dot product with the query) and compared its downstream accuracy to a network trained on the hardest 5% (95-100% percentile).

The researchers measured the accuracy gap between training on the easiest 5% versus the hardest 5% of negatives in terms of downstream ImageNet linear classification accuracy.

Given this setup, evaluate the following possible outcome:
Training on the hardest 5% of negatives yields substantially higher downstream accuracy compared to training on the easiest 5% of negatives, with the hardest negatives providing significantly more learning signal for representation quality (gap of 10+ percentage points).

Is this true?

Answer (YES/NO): YES